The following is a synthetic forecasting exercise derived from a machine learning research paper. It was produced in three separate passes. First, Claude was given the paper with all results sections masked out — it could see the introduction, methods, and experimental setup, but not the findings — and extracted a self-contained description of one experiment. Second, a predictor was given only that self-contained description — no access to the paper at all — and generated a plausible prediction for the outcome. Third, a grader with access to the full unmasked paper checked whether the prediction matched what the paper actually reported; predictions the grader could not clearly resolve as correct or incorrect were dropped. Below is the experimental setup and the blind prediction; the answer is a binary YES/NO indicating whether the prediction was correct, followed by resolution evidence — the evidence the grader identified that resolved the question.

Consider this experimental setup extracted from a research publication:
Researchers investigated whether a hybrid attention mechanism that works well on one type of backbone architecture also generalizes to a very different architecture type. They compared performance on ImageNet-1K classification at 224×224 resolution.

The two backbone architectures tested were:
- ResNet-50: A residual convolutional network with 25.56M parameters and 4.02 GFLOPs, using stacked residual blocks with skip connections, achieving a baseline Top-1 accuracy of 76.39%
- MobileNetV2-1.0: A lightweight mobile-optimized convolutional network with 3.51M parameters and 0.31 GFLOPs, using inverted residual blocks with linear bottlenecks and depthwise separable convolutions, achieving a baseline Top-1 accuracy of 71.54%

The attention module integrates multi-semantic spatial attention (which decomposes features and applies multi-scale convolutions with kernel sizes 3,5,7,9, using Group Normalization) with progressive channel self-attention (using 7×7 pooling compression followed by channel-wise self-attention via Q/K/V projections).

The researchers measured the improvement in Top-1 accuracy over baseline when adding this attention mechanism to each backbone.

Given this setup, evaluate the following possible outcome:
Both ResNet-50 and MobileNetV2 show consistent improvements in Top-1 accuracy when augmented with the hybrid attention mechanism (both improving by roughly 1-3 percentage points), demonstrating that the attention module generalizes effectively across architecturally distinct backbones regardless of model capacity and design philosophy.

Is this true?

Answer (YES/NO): YES